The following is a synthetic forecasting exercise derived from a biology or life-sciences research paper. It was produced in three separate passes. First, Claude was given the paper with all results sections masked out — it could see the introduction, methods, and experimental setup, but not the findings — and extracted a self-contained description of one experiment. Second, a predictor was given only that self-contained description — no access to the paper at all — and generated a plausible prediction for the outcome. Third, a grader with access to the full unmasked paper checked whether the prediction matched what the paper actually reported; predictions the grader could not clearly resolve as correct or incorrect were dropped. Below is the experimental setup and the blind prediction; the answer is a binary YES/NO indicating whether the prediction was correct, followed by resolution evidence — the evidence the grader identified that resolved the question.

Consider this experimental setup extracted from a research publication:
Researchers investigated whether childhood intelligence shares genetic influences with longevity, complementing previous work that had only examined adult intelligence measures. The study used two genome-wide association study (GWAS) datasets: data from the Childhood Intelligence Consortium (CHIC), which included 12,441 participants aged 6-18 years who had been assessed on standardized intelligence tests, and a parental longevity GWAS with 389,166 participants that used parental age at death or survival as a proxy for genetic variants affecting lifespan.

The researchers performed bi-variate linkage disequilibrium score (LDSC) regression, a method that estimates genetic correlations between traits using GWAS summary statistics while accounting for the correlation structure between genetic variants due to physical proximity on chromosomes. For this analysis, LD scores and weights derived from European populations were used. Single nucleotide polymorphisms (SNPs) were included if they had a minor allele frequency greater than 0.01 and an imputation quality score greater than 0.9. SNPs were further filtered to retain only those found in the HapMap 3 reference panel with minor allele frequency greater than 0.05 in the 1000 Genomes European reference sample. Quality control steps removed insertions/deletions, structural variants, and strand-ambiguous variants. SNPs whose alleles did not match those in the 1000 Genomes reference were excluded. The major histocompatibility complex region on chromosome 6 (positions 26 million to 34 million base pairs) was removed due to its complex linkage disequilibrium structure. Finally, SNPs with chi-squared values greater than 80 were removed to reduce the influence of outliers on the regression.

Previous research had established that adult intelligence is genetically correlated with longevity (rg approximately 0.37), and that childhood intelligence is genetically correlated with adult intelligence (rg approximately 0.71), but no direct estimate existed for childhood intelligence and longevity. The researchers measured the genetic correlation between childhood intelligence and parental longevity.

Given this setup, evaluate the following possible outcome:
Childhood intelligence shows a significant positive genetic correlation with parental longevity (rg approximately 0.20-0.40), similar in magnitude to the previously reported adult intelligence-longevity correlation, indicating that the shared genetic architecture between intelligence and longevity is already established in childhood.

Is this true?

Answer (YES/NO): YES